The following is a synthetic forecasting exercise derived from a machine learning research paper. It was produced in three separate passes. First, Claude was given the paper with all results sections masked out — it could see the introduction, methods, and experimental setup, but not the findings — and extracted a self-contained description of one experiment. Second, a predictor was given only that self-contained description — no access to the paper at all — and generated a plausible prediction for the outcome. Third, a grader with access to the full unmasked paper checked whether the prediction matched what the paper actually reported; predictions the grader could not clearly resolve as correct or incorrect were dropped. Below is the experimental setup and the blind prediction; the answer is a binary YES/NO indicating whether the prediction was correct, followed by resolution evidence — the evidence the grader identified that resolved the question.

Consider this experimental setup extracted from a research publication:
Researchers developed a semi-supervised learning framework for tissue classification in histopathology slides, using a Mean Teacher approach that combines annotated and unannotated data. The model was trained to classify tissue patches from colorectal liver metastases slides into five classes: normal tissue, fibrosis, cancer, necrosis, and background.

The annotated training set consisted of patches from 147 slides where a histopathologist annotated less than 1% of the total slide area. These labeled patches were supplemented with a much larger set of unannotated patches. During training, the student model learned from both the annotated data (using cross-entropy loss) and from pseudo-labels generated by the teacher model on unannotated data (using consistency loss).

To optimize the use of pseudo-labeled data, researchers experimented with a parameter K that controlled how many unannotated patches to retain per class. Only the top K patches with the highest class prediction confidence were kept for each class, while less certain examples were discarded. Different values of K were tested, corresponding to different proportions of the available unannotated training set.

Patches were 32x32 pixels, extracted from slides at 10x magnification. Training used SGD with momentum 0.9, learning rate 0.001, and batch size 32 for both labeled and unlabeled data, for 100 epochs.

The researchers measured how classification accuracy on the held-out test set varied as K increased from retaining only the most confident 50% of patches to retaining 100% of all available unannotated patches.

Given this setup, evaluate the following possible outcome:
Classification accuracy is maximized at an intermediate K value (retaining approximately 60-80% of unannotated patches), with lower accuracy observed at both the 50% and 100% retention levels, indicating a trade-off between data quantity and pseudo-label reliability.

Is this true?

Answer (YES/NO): YES